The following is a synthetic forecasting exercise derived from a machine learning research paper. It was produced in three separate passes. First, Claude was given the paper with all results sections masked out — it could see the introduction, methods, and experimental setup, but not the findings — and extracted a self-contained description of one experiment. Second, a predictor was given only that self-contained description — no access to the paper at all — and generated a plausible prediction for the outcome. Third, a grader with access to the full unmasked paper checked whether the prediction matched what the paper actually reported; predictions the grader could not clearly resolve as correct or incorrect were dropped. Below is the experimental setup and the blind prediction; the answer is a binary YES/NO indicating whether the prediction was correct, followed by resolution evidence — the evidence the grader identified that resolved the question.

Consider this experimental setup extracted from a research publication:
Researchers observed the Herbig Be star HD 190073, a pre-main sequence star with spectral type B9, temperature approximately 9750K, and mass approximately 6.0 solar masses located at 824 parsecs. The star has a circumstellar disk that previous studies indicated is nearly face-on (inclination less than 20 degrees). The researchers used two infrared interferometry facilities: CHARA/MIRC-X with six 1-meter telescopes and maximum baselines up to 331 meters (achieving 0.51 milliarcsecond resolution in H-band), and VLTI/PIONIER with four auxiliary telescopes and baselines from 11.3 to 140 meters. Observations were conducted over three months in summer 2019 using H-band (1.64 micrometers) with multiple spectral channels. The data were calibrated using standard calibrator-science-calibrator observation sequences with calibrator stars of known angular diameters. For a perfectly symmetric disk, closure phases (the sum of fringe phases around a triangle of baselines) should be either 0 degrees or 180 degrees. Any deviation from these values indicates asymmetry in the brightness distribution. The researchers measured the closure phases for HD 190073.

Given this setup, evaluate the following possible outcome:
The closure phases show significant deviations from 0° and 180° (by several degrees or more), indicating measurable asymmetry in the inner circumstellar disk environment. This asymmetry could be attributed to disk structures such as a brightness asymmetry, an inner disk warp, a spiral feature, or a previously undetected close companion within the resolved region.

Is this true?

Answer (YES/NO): YES